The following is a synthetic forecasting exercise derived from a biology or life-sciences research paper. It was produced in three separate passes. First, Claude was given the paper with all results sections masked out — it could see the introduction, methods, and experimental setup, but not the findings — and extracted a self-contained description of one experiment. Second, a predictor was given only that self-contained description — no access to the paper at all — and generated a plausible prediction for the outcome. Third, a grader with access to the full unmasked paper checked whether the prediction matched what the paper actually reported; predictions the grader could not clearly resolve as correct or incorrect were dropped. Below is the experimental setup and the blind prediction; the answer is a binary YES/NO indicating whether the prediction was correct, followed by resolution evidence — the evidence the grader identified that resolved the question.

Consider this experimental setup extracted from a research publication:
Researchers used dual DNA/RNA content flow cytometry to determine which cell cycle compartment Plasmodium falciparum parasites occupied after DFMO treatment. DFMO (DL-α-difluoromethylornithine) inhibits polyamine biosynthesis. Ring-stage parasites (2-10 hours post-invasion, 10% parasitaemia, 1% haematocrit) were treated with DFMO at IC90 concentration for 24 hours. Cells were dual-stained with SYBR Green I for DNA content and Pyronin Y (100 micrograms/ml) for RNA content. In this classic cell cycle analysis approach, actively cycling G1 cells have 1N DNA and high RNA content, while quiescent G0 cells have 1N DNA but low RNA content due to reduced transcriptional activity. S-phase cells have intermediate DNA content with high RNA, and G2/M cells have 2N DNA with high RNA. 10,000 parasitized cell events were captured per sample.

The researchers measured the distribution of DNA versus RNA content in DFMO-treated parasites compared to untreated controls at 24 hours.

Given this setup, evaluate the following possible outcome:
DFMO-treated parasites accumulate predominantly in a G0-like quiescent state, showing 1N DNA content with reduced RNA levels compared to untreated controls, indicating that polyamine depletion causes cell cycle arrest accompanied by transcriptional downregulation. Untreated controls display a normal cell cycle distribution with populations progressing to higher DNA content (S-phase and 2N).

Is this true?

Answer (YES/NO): YES